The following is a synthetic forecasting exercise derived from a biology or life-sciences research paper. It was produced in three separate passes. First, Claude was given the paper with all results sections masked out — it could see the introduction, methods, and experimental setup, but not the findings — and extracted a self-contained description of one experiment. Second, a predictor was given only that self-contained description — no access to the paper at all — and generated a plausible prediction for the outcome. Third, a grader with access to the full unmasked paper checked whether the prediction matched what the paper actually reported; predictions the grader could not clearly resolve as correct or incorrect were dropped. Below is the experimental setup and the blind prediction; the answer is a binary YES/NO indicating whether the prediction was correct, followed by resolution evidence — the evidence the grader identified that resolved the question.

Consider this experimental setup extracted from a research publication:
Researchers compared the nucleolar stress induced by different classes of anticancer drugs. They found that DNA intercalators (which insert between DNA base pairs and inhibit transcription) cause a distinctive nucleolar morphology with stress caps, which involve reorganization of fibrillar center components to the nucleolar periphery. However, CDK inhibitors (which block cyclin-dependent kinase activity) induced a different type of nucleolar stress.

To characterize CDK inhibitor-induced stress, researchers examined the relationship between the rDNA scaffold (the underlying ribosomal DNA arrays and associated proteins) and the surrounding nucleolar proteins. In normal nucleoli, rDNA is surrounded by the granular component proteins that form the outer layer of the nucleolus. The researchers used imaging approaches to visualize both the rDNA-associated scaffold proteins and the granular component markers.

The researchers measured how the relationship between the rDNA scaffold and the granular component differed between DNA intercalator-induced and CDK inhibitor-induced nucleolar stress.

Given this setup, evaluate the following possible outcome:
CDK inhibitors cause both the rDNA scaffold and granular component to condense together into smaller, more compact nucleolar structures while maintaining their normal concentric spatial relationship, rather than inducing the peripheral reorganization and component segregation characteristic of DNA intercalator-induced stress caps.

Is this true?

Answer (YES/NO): NO